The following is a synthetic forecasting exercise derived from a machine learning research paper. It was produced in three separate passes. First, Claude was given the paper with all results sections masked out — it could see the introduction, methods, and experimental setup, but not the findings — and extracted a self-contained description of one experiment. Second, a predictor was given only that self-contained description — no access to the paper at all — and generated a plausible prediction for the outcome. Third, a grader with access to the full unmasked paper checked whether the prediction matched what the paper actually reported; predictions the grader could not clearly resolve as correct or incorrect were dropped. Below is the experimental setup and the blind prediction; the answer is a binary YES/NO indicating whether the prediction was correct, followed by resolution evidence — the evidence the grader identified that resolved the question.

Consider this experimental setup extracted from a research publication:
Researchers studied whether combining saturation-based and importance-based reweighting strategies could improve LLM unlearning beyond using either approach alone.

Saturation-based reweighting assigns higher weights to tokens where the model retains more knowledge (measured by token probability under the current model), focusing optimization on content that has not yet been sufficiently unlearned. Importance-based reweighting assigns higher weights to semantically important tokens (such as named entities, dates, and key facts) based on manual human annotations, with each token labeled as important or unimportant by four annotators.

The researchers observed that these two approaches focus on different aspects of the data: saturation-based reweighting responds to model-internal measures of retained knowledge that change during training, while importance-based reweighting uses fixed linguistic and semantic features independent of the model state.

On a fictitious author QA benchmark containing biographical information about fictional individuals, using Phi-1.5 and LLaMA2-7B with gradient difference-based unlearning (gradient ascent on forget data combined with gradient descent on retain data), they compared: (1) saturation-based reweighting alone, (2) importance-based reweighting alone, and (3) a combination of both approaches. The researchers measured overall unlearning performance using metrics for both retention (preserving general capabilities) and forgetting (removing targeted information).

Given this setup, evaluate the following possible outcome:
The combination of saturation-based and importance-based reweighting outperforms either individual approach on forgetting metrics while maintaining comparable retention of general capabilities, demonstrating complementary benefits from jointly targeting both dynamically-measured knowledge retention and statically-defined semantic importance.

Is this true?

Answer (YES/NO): NO